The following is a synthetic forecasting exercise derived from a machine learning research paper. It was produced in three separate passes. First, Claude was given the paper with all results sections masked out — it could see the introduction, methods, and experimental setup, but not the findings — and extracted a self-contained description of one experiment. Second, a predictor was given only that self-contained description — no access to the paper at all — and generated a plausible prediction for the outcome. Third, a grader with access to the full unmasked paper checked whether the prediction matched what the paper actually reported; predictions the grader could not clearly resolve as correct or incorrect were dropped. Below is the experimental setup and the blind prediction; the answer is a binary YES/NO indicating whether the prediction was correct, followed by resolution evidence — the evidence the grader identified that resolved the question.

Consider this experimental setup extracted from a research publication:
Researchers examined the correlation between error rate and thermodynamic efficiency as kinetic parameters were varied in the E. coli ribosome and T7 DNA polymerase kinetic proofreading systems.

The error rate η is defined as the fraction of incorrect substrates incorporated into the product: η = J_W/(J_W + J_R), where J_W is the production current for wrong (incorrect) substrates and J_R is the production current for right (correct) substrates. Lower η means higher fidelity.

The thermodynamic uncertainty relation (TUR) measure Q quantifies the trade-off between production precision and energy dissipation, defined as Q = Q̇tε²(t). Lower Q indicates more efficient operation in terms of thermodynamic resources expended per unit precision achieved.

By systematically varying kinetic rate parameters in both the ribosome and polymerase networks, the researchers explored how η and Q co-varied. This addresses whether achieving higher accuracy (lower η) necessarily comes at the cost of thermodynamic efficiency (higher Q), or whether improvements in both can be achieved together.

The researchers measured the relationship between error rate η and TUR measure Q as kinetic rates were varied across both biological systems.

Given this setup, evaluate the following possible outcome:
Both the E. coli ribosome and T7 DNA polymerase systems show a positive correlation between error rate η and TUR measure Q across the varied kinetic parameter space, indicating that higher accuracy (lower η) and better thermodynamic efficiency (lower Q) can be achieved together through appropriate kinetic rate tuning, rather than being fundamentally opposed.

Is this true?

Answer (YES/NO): YES